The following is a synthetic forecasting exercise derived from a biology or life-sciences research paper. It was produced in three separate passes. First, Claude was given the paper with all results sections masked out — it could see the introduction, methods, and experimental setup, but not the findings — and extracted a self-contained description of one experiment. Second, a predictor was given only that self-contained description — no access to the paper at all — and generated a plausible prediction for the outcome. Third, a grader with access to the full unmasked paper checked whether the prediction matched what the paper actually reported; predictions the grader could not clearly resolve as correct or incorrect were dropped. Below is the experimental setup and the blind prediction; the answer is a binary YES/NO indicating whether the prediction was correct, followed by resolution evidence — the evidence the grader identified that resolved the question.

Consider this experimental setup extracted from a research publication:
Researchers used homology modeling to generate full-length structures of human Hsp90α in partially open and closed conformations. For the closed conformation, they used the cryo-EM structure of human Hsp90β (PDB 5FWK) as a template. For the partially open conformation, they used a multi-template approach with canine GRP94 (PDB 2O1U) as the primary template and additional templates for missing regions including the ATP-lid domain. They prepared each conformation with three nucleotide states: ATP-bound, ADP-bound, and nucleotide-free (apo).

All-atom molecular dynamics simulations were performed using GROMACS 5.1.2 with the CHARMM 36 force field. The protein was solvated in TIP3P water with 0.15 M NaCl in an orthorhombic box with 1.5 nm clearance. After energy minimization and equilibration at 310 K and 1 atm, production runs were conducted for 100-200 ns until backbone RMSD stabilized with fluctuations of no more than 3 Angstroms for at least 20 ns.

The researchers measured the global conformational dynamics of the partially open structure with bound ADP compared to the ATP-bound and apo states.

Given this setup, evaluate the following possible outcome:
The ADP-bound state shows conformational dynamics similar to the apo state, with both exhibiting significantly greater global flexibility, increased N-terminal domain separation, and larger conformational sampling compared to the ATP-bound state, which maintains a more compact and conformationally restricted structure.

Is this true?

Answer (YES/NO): NO